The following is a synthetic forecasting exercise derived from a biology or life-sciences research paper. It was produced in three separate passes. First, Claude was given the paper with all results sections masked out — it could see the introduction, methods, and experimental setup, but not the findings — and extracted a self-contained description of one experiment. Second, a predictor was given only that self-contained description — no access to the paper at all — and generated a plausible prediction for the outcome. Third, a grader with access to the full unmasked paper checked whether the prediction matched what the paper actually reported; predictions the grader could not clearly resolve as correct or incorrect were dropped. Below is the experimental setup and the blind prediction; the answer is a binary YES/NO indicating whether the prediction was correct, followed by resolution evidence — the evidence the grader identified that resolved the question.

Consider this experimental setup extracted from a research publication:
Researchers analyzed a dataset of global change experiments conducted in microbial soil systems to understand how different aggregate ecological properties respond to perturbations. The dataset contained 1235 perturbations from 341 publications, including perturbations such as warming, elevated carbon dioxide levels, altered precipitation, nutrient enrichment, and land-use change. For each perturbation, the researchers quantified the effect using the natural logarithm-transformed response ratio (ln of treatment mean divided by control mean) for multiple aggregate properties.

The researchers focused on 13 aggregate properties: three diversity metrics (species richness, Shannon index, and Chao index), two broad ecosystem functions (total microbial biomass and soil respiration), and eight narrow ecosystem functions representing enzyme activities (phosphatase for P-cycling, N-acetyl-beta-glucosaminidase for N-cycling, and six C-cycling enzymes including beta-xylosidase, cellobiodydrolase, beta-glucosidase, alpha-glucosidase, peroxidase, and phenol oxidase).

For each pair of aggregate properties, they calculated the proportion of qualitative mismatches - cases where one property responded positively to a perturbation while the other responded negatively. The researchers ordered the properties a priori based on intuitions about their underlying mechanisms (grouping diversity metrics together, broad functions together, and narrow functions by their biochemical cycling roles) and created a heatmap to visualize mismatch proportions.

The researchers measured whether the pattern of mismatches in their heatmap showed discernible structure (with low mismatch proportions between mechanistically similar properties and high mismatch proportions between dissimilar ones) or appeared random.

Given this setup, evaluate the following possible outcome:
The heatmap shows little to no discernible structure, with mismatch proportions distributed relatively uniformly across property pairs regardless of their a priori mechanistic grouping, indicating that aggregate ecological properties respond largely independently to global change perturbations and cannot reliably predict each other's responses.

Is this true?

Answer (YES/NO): NO